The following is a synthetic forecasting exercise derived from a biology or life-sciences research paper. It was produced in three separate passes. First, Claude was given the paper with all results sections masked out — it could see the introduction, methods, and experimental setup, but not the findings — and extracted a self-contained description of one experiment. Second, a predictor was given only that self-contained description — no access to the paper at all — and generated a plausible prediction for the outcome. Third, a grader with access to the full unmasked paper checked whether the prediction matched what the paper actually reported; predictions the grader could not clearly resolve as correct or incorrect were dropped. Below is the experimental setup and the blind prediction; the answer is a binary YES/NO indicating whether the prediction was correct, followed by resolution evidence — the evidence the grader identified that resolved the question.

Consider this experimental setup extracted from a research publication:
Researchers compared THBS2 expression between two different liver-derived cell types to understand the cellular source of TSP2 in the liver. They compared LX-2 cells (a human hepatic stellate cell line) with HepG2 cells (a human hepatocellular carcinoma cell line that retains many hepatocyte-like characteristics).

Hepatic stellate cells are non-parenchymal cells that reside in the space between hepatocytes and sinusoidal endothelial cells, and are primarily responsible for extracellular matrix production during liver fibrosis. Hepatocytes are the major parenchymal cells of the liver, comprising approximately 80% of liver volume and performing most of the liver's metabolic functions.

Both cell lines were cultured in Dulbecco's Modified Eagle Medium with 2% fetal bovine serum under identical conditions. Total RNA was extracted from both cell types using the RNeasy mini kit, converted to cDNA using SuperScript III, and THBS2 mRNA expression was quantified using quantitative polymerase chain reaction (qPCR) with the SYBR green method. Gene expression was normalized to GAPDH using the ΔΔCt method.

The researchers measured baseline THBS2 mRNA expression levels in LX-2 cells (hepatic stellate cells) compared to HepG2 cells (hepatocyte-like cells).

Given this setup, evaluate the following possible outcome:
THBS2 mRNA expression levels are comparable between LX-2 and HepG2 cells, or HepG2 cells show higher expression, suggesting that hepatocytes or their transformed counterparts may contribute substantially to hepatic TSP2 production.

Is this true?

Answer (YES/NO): NO